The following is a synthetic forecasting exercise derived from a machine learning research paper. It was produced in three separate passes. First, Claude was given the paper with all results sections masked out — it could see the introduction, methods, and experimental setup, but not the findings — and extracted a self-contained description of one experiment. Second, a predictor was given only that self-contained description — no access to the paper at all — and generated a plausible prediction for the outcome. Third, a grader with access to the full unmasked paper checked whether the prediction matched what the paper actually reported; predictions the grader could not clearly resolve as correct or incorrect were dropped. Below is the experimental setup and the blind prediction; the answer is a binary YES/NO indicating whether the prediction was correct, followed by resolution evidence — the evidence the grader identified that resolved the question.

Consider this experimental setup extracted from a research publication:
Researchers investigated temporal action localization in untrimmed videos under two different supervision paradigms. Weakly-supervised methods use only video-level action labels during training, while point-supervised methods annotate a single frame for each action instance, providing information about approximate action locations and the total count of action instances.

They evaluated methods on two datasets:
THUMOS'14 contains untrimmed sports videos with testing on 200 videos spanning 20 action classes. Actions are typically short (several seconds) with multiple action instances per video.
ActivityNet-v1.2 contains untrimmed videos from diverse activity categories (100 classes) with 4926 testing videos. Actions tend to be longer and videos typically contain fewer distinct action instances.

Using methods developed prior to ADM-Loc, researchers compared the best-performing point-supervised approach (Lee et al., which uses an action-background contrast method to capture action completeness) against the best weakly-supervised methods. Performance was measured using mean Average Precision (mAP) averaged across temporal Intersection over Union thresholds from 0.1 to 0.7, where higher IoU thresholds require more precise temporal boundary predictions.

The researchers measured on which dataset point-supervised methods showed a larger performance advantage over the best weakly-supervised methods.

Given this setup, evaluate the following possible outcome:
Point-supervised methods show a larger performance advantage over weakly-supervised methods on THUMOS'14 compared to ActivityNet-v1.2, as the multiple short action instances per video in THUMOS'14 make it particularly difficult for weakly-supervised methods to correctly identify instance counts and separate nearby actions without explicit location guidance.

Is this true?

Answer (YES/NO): YES